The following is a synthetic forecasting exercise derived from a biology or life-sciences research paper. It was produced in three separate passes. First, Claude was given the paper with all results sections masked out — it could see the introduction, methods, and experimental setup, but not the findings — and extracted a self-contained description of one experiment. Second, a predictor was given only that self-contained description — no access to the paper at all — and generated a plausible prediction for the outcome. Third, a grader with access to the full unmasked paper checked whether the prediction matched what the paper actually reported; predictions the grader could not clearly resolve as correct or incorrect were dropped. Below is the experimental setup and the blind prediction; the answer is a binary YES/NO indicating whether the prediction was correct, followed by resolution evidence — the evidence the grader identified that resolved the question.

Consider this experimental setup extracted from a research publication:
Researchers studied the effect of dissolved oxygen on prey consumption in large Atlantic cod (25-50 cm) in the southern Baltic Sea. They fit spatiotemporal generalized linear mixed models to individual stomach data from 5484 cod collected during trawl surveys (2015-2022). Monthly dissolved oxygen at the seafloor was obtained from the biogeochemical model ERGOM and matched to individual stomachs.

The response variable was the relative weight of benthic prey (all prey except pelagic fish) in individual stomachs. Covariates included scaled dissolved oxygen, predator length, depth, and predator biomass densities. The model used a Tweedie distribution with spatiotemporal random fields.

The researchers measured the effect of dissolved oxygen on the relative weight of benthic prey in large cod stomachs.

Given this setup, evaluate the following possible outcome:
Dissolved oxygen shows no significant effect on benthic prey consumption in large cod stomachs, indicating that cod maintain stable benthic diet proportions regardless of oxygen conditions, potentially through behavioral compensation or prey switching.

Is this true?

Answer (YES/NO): NO